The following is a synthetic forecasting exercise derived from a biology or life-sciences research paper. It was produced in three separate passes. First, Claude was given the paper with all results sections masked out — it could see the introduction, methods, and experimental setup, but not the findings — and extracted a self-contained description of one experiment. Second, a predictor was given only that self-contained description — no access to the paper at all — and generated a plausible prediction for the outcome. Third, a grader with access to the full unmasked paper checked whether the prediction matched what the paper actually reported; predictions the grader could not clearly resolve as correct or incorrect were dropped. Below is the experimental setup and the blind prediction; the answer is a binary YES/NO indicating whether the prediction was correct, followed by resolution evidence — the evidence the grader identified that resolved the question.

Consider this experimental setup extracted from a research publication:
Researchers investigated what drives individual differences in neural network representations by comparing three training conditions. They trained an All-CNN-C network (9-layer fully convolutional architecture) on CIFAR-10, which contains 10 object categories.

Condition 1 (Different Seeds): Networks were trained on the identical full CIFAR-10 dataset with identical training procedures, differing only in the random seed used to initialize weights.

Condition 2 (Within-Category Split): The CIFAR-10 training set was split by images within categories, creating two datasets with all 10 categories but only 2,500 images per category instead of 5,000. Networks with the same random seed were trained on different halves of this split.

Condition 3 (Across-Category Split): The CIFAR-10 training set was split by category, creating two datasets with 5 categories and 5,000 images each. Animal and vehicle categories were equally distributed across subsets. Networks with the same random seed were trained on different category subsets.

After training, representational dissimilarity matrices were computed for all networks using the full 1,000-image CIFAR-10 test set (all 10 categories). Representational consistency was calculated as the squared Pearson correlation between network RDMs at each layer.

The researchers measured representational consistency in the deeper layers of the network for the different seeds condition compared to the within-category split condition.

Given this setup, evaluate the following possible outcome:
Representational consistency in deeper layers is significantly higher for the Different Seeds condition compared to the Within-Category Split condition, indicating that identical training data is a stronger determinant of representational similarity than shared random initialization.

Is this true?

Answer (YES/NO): NO